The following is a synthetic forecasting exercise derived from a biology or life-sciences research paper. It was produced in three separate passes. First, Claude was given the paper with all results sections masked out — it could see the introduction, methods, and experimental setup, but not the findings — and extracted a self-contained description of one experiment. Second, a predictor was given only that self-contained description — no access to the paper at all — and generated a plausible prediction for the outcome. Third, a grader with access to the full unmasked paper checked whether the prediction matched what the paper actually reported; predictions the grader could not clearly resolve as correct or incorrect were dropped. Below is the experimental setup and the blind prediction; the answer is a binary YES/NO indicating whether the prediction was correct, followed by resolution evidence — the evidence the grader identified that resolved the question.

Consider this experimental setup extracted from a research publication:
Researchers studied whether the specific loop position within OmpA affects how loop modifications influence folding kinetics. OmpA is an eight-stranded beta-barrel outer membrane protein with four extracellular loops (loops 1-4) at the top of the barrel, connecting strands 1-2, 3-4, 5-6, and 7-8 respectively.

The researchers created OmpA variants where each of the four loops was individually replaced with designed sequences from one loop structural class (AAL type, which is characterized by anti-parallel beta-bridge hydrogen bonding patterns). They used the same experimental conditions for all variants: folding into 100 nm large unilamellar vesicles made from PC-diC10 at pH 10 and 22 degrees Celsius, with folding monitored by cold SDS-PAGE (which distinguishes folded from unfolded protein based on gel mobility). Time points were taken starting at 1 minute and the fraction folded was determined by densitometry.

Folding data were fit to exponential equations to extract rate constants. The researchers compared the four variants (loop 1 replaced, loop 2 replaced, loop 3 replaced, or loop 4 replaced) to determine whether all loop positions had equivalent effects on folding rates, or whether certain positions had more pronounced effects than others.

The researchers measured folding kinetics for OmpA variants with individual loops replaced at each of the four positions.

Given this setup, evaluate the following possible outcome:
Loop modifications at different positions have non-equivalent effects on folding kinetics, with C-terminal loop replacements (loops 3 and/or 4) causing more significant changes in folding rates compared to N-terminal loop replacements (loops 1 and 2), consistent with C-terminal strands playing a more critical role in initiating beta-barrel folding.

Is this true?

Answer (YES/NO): NO